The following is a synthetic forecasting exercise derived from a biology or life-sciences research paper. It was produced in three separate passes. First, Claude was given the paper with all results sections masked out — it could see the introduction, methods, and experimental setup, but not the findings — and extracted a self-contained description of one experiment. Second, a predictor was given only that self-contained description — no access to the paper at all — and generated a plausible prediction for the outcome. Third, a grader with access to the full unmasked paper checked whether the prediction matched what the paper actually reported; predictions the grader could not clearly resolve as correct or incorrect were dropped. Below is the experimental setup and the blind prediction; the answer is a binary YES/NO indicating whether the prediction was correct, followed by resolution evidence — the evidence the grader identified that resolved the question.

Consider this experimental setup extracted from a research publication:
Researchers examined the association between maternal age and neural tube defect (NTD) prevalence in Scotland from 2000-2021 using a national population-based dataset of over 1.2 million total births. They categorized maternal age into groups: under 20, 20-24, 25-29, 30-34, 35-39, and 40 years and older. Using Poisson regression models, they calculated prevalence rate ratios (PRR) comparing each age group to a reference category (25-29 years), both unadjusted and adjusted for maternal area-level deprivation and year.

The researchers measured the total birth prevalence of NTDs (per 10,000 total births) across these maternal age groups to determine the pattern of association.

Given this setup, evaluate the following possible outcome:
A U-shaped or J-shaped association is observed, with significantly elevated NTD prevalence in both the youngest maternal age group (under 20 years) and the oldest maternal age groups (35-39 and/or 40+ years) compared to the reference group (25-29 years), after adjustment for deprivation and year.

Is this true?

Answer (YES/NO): NO